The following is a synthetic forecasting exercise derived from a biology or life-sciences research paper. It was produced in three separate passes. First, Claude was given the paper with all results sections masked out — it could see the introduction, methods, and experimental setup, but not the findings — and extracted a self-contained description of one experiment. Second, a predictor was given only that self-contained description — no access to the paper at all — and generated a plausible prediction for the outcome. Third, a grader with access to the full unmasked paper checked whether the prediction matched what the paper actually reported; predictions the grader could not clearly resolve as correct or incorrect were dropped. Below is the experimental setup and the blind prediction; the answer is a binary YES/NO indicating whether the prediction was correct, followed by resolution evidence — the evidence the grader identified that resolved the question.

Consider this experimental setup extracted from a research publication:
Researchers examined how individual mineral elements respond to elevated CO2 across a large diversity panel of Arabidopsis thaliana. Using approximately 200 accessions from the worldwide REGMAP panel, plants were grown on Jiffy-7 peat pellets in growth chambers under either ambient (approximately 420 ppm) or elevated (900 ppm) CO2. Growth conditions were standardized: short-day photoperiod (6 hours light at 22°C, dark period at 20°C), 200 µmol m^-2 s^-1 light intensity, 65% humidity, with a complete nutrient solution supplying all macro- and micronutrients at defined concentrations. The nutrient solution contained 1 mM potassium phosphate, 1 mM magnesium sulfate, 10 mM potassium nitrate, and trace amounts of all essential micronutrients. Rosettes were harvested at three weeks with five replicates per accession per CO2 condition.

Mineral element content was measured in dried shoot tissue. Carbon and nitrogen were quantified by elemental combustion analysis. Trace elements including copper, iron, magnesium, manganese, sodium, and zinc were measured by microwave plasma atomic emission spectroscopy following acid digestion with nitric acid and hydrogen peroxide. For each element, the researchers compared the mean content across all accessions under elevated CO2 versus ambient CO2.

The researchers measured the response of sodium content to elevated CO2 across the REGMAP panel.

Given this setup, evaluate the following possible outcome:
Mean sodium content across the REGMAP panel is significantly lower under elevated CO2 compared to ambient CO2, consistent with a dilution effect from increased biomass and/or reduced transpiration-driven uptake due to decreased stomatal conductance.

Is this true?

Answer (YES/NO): YES